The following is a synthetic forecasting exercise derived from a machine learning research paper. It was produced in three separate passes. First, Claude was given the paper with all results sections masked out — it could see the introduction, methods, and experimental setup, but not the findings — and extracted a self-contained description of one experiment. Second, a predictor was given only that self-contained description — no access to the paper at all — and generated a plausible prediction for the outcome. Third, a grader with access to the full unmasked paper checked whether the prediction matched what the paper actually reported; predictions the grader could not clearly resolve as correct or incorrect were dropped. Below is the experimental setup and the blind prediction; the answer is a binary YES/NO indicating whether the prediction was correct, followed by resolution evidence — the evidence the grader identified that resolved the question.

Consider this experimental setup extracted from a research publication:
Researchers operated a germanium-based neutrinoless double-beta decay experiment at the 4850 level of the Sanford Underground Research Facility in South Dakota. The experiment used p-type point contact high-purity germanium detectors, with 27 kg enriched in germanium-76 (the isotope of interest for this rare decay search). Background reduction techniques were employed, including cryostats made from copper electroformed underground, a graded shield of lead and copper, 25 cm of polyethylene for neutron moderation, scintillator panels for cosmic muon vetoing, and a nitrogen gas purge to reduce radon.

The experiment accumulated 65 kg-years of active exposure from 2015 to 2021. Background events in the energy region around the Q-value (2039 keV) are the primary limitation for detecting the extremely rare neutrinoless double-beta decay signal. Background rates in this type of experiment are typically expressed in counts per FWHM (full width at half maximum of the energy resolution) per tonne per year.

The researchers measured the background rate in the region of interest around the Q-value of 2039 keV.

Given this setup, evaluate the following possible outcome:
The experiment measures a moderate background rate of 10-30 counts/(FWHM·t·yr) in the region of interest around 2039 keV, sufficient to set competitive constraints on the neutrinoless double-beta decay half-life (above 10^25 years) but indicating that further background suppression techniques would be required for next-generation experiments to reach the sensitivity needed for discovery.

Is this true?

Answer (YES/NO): YES